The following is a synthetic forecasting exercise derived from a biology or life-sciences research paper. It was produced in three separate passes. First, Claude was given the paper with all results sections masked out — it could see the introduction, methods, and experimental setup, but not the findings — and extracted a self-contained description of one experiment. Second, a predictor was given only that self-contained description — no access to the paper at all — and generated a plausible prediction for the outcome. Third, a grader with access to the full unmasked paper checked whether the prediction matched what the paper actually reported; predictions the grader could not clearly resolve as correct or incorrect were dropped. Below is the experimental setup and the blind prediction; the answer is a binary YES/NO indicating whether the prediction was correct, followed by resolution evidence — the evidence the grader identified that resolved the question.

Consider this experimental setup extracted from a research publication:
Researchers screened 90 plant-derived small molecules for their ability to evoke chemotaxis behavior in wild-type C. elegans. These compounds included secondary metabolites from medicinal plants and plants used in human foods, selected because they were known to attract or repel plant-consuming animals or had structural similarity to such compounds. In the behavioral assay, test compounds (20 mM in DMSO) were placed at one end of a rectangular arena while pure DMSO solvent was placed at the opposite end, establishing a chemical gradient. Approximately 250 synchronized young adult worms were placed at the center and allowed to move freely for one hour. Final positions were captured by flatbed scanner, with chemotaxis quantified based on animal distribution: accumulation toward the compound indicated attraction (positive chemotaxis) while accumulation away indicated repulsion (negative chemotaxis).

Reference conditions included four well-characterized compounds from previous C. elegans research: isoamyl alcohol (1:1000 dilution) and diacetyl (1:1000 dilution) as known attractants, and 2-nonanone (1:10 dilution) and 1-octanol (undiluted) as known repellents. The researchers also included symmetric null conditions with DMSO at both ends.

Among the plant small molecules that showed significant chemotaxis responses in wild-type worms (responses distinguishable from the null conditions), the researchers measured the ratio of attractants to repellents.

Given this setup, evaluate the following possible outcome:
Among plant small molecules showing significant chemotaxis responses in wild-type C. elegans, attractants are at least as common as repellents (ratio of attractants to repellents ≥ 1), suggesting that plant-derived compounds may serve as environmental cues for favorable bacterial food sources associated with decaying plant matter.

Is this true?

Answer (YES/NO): YES